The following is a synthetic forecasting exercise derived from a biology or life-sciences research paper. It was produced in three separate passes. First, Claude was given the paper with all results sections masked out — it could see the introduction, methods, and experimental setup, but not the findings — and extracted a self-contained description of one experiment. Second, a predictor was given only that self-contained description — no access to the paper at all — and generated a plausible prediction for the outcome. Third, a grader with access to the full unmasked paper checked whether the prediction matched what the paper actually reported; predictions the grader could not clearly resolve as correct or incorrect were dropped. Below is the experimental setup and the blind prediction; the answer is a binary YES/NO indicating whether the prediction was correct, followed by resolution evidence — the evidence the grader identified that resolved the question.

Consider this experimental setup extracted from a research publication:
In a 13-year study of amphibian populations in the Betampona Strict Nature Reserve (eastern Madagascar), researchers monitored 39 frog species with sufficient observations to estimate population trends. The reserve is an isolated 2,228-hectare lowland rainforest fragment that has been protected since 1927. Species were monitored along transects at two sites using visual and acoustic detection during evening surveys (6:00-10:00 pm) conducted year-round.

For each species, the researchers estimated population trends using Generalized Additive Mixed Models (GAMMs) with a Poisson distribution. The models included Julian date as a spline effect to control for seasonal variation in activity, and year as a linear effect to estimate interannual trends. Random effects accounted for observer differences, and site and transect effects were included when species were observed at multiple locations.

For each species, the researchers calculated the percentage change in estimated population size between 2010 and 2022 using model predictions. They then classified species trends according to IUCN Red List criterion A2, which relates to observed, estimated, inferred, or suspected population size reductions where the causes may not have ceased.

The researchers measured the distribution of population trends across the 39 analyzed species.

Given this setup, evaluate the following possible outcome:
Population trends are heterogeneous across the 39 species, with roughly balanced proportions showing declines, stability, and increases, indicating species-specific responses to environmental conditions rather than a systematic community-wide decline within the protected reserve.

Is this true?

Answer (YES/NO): NO